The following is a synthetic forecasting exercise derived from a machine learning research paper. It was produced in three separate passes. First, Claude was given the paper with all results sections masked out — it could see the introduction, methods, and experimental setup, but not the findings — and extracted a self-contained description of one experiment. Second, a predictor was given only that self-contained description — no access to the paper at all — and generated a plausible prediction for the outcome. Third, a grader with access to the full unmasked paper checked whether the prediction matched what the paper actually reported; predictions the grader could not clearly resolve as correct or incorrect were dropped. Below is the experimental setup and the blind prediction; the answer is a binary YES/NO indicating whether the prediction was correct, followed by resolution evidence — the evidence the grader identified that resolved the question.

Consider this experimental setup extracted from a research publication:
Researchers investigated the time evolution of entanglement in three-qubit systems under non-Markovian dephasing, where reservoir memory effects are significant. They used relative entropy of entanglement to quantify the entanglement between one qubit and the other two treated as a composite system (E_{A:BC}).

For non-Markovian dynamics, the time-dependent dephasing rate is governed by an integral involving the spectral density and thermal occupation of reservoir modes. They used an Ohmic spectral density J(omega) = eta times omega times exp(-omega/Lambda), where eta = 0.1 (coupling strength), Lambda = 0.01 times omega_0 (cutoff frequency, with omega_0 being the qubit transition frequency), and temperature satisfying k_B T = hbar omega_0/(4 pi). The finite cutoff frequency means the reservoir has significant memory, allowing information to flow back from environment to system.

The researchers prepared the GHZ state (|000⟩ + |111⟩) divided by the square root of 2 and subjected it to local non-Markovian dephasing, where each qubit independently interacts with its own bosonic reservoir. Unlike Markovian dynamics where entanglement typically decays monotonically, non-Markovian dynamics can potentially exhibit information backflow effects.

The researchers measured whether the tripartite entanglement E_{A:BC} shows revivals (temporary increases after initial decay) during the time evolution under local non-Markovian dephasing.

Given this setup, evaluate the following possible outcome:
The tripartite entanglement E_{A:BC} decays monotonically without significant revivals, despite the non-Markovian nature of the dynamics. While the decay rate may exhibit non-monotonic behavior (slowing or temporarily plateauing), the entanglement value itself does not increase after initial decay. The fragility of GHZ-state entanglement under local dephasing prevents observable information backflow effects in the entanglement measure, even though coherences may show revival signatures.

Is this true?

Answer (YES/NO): YES